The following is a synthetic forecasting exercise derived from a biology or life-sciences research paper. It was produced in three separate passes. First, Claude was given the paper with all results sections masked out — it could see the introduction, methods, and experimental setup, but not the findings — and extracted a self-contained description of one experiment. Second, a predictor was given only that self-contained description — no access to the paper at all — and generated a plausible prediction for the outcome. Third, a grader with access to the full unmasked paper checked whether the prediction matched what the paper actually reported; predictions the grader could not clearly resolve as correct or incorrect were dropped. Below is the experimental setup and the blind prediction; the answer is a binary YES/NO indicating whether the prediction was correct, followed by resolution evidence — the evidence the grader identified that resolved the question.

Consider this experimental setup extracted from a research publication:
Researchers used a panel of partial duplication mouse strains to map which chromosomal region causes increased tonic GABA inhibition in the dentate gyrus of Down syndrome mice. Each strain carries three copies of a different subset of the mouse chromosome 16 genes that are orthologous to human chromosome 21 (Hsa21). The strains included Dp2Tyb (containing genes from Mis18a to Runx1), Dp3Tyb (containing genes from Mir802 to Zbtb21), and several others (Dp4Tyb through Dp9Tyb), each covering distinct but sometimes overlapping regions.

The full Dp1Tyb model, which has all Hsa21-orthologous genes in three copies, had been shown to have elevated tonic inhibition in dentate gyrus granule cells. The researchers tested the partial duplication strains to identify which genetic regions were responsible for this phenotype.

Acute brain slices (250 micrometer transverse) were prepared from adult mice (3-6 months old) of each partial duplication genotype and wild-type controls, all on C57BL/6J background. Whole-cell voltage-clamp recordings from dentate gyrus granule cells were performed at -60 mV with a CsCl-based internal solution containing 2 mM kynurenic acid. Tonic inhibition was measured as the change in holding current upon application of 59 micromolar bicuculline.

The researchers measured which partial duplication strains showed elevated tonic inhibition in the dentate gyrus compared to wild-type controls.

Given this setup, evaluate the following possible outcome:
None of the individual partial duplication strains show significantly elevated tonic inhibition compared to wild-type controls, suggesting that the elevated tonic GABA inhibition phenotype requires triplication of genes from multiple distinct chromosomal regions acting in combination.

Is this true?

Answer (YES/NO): NO